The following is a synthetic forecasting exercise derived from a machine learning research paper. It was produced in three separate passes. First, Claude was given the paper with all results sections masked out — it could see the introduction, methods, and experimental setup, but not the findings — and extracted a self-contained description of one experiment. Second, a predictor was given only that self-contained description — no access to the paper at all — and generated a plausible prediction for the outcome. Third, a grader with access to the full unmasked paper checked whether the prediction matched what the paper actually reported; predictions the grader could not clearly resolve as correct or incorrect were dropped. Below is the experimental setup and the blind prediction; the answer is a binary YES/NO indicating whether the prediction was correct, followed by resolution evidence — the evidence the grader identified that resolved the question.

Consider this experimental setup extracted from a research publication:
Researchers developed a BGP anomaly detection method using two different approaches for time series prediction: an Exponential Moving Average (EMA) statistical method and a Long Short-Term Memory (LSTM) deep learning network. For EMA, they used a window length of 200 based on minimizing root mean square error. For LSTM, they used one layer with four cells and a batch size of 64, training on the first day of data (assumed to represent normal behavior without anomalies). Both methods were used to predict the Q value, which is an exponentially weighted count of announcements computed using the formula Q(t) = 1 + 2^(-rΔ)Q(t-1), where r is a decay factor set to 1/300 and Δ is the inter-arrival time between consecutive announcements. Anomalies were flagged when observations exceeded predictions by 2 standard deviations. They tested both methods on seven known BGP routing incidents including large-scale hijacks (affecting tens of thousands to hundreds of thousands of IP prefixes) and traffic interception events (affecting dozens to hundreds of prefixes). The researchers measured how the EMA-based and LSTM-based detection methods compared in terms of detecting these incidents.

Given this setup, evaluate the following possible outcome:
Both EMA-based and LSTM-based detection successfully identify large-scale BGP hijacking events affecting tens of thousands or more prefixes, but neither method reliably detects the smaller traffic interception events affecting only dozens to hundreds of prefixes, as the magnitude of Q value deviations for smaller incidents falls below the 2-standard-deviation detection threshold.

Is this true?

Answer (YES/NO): NO